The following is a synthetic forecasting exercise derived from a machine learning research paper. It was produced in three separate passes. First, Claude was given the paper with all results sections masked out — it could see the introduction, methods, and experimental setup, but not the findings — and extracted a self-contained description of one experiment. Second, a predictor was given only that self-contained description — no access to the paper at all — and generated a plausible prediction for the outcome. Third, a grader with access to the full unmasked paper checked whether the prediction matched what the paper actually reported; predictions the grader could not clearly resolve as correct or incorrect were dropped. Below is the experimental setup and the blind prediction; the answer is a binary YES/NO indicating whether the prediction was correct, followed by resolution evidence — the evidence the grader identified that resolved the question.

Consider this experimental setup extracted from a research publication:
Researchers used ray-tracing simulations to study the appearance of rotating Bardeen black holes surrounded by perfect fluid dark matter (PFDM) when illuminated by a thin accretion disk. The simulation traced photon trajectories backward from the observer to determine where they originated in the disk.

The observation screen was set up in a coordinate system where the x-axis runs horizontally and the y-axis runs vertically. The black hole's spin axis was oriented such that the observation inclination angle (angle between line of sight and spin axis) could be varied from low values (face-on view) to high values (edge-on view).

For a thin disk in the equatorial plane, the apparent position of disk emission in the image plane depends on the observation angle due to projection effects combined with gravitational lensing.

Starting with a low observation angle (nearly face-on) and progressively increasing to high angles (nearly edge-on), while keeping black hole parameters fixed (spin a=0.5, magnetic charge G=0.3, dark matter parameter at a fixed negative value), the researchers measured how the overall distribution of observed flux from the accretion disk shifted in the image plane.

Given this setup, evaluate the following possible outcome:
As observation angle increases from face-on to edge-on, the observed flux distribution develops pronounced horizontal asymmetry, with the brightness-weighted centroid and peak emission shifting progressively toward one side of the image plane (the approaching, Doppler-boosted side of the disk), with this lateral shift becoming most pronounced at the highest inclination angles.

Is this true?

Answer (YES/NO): NO